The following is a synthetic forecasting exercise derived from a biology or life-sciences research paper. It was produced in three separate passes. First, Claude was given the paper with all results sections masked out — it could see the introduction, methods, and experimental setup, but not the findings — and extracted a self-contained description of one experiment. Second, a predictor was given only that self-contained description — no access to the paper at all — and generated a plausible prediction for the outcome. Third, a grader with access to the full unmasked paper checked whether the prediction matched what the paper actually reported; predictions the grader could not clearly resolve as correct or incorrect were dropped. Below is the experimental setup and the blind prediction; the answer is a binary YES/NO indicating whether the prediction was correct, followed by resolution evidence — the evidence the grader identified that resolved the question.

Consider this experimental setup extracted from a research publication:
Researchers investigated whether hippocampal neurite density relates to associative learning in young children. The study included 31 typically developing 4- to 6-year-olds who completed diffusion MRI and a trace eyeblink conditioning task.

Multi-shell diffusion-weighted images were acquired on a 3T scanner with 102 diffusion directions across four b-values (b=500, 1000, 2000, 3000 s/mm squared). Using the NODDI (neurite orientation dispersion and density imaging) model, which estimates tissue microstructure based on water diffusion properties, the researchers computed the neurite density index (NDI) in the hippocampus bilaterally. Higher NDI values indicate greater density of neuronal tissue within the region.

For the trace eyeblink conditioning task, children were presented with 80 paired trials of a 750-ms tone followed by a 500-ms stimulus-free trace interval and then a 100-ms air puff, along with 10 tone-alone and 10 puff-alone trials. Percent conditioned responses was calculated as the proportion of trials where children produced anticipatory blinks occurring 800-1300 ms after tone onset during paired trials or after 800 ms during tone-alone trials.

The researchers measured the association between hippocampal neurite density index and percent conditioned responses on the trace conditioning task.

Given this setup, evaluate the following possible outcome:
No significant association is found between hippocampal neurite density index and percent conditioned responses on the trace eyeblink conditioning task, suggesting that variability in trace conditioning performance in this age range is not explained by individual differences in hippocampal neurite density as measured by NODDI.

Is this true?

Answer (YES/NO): YES